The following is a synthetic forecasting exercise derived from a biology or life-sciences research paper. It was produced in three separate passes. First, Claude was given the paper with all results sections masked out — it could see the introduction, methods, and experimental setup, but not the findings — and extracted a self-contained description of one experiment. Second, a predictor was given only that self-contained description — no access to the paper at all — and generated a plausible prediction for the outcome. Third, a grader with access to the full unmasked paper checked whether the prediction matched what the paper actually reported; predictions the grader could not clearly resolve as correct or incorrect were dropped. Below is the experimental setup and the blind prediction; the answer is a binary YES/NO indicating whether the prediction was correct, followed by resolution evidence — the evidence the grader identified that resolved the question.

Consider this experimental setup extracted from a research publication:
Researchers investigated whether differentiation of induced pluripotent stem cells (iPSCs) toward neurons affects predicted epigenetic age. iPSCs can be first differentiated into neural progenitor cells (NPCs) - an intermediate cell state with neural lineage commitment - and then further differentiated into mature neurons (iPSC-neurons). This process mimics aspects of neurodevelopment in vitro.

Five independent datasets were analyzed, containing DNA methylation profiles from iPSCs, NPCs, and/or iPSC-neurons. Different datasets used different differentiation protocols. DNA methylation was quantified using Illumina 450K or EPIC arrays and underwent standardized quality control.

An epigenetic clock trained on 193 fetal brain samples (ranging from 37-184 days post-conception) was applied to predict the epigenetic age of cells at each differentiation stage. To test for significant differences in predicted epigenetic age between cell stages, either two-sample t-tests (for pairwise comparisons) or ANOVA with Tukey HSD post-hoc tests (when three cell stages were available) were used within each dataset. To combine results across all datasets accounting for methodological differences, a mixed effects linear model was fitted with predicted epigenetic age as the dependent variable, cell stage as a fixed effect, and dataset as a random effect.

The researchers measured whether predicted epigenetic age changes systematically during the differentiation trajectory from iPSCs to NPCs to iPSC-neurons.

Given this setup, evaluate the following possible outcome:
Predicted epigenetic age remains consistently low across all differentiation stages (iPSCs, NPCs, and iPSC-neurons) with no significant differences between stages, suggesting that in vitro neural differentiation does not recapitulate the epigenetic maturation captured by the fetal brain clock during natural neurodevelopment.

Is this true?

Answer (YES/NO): NO